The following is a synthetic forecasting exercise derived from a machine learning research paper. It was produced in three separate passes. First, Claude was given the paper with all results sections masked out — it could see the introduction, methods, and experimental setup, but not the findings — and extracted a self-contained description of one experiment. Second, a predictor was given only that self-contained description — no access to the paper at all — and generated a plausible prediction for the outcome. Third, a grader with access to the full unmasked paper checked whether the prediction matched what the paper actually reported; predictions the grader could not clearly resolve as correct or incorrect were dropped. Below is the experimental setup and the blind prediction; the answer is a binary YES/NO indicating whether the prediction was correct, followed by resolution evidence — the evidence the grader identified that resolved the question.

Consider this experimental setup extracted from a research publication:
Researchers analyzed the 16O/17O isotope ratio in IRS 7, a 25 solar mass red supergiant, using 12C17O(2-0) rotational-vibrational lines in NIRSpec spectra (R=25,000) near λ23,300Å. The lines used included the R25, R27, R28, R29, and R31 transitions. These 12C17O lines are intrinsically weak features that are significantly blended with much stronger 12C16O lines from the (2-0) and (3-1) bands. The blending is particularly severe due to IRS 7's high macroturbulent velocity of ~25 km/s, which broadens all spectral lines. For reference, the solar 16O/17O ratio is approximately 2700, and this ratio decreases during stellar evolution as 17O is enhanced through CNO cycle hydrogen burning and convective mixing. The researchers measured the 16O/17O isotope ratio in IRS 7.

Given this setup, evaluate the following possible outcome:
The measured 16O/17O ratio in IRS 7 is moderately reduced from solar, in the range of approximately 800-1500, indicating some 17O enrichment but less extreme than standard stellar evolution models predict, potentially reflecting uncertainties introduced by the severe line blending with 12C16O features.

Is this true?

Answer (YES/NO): NO